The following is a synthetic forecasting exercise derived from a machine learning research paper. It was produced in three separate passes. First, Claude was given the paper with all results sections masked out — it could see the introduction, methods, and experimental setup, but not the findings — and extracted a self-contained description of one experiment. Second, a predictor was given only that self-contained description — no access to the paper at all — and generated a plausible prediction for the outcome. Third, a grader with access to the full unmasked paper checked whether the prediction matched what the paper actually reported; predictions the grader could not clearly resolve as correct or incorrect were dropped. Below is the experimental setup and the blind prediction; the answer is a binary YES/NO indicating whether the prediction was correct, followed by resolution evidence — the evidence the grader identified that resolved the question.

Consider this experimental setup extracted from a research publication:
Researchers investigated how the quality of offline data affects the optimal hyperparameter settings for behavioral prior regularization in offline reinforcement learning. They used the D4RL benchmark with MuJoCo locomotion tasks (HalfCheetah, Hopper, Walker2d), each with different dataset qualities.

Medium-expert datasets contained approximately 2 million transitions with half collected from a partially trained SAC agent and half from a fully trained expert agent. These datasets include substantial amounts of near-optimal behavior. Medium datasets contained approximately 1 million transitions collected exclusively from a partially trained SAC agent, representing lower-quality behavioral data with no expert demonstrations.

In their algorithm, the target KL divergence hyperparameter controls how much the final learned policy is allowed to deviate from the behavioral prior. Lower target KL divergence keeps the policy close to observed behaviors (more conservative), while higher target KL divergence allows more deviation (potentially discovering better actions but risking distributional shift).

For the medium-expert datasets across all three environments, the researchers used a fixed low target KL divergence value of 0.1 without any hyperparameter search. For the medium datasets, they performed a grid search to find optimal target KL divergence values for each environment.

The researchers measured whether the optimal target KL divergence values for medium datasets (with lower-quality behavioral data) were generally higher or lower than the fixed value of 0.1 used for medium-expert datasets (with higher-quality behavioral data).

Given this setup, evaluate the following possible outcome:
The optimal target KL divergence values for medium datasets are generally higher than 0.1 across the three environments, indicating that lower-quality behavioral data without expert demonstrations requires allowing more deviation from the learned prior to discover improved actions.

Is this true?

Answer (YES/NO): YES